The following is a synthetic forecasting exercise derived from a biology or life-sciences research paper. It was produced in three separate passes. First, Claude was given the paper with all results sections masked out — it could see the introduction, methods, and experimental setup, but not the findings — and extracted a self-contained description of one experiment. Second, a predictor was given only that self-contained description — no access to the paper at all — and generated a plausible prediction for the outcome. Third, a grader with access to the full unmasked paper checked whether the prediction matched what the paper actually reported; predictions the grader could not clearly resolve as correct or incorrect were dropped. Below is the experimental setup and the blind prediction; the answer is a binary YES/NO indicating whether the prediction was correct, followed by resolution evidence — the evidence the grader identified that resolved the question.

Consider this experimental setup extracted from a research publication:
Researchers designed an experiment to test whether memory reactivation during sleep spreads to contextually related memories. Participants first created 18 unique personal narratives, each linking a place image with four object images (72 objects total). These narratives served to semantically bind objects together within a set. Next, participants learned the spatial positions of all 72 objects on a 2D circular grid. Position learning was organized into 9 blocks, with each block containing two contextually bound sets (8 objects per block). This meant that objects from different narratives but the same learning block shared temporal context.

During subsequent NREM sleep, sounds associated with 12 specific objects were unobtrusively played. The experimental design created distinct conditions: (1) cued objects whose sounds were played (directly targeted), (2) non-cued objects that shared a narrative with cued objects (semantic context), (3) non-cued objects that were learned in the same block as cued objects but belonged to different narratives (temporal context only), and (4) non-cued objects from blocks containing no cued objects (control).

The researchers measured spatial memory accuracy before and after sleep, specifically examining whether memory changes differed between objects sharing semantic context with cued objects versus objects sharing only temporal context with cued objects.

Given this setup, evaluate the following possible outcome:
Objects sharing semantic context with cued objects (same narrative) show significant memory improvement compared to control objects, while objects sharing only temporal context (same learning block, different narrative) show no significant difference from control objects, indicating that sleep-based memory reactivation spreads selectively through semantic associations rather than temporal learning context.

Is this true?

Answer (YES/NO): NO